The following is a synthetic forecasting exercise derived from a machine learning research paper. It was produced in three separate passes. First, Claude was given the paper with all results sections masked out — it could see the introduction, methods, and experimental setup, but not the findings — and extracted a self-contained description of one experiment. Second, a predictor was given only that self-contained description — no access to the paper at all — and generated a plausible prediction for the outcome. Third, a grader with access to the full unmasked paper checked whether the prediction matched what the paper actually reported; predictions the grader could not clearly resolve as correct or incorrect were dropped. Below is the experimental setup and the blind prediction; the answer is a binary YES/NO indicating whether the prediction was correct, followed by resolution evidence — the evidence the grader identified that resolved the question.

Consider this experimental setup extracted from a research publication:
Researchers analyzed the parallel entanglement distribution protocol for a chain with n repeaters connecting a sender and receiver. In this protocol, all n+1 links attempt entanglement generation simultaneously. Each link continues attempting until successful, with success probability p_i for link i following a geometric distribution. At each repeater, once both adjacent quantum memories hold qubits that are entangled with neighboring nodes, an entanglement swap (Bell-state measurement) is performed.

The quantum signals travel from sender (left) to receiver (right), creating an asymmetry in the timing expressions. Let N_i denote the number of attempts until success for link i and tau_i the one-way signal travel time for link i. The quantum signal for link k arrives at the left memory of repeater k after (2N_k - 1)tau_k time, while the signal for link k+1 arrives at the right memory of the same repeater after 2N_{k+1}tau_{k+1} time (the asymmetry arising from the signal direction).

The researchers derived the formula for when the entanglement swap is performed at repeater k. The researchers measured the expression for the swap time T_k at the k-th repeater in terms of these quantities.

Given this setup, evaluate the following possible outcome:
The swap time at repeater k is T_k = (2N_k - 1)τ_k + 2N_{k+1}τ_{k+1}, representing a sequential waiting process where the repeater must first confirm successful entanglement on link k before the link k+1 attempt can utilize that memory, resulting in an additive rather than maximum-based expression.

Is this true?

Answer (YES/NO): NO